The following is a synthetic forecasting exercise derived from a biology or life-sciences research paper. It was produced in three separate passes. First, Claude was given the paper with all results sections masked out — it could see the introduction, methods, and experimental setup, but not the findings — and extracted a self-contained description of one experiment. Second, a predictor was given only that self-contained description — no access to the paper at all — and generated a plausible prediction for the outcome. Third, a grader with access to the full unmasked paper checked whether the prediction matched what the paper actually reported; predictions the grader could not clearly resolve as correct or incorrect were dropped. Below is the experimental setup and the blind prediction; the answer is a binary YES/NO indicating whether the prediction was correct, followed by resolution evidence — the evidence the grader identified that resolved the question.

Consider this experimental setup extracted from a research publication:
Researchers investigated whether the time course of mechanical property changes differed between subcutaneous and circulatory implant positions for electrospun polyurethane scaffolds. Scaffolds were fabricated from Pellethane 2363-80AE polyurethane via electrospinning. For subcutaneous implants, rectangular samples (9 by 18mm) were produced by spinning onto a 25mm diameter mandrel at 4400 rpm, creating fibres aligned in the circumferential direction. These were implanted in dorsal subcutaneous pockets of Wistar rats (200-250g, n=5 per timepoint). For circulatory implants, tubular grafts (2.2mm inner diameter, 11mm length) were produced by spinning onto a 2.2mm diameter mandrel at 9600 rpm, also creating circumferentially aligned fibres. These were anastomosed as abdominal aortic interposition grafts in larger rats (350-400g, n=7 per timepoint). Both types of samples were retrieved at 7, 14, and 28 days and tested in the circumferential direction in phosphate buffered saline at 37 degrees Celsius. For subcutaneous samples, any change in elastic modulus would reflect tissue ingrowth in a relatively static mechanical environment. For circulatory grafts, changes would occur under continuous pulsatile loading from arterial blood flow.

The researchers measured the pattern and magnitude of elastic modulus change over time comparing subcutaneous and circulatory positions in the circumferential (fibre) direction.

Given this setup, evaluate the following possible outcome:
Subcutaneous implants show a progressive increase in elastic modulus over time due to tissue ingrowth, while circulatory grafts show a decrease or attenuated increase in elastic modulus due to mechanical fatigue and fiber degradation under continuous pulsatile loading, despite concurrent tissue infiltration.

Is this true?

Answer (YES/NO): NO